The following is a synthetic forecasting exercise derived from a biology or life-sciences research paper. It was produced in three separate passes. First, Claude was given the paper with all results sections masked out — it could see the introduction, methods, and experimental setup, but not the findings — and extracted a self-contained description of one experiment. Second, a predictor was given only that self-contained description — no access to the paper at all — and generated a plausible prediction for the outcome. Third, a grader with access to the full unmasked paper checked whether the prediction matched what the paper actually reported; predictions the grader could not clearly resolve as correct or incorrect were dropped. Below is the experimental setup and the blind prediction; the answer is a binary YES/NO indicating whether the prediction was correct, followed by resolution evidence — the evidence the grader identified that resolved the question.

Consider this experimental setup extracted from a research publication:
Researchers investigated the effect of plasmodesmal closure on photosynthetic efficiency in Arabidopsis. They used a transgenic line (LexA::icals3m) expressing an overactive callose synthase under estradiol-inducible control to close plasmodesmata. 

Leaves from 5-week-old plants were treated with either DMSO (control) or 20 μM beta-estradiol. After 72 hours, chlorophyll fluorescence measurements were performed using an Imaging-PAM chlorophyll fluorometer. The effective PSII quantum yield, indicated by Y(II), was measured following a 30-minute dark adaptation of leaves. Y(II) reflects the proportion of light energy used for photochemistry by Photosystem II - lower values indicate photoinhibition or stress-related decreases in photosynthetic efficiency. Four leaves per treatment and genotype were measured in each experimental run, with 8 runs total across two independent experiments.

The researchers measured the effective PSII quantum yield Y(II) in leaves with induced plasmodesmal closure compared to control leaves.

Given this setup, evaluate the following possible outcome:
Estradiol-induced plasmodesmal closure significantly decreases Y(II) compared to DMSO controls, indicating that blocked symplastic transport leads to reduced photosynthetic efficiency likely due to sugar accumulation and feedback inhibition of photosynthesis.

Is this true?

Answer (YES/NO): NO